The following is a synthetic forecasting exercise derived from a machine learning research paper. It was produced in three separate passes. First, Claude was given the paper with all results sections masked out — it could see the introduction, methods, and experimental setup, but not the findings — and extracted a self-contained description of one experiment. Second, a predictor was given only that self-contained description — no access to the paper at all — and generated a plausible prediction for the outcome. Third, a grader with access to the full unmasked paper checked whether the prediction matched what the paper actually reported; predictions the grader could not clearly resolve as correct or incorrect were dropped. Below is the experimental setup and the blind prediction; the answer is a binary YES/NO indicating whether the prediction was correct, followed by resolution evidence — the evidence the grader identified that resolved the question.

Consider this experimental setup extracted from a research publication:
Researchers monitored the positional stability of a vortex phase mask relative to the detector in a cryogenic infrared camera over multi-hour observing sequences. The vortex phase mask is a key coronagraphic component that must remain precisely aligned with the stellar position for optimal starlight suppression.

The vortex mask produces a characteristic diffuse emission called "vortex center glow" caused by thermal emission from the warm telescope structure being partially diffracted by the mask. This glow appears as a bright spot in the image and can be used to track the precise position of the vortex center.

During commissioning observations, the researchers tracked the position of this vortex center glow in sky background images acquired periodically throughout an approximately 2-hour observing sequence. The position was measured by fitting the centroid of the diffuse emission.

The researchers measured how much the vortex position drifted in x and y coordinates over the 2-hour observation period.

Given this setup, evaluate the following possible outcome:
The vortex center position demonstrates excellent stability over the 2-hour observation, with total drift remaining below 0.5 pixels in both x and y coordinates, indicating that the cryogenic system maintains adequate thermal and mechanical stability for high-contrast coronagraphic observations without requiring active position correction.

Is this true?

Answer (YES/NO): NO